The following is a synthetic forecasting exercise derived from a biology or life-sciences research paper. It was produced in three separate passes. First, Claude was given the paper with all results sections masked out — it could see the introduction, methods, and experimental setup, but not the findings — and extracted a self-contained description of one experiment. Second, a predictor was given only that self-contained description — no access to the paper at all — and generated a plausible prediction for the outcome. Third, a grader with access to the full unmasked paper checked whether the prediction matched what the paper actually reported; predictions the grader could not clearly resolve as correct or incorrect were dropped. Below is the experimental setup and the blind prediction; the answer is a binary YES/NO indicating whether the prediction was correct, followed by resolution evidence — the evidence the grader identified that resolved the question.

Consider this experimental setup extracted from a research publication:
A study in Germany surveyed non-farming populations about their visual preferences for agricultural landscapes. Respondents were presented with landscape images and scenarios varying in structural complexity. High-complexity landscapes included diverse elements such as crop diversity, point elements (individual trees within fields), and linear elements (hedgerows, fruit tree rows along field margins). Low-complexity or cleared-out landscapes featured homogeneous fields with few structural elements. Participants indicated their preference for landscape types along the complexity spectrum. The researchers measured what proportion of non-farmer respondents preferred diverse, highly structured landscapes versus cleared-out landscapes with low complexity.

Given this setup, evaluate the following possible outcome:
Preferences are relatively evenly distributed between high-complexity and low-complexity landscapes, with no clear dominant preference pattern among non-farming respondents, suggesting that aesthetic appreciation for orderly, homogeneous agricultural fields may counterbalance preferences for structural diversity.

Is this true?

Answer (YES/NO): NO